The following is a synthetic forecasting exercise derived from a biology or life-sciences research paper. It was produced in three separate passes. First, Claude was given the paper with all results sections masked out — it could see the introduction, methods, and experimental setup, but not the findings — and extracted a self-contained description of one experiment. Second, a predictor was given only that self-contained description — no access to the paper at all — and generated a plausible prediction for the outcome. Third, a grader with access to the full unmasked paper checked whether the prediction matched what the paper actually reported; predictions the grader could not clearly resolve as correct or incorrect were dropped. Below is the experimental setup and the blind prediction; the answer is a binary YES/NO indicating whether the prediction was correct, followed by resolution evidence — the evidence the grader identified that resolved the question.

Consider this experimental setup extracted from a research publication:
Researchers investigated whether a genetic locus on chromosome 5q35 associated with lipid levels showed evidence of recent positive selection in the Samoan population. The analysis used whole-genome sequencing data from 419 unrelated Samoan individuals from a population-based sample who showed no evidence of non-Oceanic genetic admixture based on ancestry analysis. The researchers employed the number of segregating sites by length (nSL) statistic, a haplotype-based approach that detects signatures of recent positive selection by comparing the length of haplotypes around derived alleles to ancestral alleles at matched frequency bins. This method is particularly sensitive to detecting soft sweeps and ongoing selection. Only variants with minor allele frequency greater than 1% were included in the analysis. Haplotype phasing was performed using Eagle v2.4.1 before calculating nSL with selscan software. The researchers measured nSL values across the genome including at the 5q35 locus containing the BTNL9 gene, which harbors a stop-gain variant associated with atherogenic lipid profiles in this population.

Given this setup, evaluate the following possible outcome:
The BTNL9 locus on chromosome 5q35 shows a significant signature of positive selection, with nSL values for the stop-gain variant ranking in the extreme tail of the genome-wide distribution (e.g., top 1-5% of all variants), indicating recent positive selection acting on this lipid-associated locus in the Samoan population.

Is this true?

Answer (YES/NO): YES